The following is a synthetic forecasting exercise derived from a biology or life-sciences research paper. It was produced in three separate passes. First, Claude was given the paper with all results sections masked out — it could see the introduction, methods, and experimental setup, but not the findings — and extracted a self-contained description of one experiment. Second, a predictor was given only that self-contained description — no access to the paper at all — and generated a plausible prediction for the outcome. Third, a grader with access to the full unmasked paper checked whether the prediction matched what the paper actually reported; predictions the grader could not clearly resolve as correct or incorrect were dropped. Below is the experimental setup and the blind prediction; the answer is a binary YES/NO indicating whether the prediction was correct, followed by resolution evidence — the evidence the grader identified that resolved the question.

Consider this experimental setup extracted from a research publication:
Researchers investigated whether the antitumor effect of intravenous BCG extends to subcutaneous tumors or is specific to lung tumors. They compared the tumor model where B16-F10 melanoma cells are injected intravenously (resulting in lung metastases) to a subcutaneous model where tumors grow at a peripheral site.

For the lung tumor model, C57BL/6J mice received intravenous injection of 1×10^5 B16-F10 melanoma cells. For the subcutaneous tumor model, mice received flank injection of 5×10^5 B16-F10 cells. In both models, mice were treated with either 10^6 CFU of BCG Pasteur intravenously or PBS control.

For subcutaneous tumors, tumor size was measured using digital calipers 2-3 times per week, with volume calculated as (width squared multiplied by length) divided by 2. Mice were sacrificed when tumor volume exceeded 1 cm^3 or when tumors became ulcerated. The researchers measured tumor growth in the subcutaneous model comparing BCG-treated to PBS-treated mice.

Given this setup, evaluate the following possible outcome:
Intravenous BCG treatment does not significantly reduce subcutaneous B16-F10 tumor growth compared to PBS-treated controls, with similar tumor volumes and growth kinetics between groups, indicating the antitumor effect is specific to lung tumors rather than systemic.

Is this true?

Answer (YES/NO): NO